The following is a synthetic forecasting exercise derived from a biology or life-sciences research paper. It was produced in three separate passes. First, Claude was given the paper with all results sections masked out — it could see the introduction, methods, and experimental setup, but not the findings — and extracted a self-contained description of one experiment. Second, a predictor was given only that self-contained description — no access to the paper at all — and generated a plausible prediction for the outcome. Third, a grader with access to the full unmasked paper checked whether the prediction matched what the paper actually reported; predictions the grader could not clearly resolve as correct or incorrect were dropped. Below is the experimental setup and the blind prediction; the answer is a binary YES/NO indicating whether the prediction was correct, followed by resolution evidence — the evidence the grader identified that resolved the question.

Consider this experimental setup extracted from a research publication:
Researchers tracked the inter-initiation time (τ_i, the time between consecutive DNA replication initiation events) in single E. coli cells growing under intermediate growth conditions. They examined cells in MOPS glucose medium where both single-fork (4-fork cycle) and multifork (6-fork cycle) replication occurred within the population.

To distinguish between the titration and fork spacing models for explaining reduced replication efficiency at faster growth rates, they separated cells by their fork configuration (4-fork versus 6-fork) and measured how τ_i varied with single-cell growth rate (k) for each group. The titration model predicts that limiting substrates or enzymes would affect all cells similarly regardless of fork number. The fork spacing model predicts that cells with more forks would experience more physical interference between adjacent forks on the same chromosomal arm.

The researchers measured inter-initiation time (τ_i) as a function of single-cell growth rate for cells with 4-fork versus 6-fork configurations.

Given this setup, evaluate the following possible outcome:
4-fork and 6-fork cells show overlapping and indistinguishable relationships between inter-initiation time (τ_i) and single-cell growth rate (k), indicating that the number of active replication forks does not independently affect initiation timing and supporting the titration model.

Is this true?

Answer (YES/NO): YES